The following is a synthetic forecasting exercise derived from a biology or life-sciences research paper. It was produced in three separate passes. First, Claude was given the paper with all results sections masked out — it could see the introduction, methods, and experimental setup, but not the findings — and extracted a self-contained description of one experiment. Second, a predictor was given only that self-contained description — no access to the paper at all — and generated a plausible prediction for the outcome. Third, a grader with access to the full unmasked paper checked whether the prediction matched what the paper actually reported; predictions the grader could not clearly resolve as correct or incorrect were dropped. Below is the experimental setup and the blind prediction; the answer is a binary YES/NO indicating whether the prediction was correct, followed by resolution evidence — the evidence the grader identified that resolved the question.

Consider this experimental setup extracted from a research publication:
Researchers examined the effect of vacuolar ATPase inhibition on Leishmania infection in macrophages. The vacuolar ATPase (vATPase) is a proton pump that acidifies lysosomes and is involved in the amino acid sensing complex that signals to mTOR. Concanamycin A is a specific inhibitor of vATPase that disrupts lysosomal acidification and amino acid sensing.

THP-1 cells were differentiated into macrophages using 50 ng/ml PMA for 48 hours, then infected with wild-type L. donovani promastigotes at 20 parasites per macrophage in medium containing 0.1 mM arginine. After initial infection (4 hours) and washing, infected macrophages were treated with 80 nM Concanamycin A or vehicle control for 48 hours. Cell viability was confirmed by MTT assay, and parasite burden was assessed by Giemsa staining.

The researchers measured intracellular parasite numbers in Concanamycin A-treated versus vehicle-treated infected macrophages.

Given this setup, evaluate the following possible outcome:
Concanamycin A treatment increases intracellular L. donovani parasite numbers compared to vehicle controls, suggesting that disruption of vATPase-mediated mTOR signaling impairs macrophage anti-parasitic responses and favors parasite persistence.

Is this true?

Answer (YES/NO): NO